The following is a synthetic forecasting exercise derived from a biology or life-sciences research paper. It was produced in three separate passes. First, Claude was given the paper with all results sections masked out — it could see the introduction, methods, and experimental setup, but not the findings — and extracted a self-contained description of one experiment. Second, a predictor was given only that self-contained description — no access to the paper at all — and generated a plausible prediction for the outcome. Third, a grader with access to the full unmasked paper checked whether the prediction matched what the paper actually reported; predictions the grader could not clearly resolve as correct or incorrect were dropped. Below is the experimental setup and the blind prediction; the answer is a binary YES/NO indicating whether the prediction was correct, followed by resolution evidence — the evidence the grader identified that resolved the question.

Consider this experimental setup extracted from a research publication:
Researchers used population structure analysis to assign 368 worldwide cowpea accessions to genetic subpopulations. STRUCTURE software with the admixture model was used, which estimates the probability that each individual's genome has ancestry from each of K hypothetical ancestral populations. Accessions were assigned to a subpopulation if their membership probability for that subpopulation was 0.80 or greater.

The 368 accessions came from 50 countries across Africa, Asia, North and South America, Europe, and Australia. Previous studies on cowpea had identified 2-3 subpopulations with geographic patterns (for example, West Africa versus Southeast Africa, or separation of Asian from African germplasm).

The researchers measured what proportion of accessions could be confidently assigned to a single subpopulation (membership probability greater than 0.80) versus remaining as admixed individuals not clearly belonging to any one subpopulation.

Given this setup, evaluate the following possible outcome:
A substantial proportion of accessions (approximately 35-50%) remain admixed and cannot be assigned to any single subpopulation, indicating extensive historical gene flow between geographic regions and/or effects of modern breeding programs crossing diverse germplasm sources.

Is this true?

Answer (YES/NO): YES